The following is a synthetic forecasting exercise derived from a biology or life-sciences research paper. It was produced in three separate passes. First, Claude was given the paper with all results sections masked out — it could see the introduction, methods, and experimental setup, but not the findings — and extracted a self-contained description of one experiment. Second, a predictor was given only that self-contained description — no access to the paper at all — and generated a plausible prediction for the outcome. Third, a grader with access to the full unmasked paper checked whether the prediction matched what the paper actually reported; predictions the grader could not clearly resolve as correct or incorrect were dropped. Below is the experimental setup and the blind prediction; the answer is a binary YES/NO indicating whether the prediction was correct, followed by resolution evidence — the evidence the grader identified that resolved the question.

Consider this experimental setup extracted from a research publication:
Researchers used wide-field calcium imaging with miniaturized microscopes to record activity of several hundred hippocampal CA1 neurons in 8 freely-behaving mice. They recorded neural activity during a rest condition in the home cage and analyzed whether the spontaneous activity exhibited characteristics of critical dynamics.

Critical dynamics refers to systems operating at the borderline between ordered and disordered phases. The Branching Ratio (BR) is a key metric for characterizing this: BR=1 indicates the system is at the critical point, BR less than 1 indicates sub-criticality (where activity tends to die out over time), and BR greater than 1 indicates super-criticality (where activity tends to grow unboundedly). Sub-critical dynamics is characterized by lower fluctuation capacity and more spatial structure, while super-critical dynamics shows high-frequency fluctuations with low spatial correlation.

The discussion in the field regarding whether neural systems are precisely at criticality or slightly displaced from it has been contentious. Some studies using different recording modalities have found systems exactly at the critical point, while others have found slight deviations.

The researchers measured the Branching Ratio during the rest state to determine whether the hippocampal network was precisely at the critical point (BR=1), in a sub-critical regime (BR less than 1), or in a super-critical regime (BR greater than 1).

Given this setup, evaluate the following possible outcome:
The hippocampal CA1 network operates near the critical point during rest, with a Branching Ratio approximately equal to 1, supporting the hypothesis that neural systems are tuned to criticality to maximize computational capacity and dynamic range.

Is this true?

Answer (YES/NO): NO